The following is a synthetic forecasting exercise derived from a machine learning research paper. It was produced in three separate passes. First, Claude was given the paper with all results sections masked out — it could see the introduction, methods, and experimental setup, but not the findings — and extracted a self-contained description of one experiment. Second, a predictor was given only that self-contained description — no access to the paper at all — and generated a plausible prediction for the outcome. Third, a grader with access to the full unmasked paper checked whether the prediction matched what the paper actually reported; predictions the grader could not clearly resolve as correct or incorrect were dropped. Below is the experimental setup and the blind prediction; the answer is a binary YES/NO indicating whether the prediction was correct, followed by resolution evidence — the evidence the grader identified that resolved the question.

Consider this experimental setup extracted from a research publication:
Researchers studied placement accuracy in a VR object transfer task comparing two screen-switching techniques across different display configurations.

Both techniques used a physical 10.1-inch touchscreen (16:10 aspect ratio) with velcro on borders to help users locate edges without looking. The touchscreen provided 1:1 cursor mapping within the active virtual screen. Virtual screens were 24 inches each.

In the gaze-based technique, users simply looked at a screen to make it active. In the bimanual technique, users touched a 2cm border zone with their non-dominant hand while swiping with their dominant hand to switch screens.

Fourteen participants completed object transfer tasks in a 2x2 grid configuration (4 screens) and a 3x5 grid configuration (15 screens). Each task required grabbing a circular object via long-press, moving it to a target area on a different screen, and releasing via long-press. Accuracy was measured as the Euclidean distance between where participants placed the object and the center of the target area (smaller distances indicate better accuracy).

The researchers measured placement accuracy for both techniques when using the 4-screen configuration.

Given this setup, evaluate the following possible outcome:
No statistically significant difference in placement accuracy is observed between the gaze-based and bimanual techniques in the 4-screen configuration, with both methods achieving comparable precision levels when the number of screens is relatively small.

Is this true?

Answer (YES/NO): YES